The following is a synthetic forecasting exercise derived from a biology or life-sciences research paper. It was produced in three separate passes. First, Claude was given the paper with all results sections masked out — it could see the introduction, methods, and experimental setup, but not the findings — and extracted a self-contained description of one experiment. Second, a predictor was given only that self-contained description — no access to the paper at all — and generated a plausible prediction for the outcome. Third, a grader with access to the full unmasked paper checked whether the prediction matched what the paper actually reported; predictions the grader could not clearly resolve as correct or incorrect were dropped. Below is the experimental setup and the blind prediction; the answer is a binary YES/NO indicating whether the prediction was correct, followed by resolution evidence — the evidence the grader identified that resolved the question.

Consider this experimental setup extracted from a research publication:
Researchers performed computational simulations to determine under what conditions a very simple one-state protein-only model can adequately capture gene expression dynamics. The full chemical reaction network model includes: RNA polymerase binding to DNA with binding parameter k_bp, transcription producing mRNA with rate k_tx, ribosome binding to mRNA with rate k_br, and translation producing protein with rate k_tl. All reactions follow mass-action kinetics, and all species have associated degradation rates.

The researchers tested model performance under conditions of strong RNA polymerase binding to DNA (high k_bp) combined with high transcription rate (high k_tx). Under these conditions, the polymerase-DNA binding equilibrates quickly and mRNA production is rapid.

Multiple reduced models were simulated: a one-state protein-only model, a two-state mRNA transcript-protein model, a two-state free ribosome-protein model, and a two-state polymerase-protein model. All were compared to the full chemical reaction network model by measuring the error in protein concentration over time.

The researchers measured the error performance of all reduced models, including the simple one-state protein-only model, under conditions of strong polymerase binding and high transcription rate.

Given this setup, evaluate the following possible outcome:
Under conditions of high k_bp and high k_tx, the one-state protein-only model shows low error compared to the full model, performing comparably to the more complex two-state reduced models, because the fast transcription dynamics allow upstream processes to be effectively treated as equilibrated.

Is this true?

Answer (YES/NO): YES